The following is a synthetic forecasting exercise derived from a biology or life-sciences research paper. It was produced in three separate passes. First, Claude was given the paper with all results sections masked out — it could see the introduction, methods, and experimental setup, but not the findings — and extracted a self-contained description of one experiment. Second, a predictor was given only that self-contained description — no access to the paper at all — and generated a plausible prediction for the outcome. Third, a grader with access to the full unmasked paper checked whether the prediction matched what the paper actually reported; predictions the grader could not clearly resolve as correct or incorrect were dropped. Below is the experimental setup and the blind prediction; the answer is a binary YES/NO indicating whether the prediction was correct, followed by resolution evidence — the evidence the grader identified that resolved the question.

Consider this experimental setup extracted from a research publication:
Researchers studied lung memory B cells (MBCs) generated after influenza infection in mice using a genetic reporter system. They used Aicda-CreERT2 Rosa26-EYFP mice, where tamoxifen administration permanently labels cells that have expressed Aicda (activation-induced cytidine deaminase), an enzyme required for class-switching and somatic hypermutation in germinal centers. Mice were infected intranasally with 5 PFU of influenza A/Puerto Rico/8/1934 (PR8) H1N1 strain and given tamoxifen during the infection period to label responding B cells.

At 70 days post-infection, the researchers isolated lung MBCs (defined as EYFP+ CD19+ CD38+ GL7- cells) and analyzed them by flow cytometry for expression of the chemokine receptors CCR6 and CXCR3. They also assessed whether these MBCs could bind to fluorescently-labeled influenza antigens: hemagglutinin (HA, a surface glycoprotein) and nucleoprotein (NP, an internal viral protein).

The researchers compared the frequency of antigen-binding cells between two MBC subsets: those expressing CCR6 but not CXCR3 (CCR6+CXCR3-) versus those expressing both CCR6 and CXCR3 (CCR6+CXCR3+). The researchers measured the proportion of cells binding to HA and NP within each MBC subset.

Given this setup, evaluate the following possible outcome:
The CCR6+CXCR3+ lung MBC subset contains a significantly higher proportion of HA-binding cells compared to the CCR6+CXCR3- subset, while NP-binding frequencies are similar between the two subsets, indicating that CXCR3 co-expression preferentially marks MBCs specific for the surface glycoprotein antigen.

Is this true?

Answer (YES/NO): NO